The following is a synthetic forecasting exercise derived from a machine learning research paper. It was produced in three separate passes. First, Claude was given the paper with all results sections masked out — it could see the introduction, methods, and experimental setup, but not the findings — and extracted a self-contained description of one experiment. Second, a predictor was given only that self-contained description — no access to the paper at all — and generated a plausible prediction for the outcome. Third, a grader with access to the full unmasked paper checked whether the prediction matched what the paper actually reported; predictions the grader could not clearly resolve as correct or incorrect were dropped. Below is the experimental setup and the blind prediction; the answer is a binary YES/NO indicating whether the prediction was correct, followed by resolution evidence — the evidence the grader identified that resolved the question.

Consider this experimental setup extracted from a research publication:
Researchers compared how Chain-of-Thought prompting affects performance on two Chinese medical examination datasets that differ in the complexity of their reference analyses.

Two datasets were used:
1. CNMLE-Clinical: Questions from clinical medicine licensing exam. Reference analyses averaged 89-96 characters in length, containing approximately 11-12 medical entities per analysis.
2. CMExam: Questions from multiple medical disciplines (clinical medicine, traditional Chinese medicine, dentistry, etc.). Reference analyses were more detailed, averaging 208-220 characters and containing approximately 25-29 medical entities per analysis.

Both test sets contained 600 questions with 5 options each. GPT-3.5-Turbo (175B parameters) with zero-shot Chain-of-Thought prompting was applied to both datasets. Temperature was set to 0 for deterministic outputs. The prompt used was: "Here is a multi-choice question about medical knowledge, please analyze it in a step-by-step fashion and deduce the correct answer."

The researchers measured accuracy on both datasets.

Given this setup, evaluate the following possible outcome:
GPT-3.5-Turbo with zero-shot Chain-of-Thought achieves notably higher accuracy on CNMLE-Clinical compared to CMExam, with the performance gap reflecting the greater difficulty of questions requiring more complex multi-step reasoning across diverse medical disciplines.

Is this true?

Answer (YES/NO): YES